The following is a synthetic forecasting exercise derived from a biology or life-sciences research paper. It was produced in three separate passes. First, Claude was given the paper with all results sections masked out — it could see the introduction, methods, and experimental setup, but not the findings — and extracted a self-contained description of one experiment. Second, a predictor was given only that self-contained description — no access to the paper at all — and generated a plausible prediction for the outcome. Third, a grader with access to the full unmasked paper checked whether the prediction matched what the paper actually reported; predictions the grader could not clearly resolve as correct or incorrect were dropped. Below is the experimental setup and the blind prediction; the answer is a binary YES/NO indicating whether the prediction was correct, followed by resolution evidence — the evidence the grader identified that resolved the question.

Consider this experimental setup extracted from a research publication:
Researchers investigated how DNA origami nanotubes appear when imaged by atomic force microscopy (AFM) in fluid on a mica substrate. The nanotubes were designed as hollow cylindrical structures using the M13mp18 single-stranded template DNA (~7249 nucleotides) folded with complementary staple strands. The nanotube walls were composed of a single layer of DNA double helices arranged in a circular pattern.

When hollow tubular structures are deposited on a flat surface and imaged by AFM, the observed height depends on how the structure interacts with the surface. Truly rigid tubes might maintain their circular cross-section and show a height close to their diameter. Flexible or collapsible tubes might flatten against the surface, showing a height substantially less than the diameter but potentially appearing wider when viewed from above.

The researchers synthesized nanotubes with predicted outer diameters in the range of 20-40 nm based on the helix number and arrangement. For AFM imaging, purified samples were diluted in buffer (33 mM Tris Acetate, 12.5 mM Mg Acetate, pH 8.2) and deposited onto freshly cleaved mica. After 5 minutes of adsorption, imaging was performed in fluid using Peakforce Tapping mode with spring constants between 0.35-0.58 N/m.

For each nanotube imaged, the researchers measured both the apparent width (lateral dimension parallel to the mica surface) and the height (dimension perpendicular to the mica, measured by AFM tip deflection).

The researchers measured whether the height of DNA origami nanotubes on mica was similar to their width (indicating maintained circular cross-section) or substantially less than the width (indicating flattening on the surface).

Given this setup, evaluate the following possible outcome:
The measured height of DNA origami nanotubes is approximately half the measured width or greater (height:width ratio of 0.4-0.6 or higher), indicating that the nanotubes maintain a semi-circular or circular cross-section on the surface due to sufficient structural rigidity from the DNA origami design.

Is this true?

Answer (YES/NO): NO